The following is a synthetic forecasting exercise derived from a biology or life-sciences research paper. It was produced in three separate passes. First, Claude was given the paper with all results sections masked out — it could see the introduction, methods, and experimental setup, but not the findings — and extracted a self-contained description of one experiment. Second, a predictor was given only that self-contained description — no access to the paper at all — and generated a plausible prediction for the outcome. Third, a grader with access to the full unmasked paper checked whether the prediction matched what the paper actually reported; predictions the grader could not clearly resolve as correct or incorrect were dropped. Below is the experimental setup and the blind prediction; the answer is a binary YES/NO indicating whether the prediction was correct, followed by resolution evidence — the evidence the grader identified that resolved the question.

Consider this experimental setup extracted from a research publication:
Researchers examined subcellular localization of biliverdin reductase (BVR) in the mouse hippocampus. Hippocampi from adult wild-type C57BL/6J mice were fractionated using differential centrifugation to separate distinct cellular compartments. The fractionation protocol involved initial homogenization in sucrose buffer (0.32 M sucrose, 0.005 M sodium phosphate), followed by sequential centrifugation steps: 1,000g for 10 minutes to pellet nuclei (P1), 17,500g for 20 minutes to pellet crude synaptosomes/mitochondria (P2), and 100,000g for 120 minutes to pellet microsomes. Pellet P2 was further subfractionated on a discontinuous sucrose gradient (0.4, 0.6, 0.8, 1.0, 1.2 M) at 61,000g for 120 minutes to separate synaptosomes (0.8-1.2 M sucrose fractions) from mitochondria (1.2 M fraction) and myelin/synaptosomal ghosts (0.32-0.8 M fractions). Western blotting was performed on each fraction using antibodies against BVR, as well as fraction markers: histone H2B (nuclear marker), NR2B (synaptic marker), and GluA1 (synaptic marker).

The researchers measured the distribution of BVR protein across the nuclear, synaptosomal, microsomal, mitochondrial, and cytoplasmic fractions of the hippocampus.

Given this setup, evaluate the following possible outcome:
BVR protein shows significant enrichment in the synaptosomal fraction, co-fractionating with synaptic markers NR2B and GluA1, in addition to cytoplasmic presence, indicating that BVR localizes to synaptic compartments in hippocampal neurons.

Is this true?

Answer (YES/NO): YES